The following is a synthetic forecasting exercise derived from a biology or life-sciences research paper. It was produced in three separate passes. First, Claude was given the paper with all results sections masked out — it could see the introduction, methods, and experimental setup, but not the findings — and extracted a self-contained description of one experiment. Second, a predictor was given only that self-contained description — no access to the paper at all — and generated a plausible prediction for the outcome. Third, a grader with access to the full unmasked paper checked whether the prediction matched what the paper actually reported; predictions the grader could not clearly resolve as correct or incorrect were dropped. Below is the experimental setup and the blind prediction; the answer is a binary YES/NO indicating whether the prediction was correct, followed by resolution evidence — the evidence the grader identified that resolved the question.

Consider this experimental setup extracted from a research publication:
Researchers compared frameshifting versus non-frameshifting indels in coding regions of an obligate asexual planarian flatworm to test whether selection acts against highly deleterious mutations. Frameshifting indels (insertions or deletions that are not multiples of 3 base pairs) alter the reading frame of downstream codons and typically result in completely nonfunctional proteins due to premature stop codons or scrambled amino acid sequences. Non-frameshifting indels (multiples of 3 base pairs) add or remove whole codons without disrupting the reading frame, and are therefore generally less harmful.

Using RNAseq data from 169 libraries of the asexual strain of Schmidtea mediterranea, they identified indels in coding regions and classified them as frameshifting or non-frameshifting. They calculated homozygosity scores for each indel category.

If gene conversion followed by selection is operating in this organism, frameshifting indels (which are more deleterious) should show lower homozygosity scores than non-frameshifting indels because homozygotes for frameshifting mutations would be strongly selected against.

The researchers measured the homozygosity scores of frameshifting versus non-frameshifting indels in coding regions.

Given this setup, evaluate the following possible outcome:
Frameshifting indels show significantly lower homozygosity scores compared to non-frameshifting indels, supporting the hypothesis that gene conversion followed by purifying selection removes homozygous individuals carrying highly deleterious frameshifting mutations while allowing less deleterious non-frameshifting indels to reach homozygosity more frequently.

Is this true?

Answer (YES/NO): YES